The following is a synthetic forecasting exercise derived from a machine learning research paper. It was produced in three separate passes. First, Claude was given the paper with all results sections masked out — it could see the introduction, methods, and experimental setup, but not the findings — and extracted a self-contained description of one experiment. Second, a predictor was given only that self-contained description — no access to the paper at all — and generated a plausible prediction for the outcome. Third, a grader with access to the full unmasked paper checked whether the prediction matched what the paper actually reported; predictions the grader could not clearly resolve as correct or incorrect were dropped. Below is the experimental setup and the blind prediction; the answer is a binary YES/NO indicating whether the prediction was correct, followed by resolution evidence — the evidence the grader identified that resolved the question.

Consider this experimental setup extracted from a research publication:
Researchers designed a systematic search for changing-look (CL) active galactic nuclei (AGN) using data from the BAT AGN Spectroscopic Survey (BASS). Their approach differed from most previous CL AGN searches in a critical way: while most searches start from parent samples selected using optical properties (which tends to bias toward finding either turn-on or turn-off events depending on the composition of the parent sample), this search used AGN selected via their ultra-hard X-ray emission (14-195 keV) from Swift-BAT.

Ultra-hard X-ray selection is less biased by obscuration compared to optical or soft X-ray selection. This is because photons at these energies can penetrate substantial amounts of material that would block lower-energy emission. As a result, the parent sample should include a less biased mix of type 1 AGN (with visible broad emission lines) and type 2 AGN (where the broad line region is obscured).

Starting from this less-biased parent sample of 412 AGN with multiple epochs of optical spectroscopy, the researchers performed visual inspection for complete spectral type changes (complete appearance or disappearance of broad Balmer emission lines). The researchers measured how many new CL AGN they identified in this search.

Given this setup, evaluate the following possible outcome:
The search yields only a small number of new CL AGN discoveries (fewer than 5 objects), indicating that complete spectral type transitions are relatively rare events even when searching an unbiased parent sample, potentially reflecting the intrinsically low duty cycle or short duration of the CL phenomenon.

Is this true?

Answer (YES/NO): NO